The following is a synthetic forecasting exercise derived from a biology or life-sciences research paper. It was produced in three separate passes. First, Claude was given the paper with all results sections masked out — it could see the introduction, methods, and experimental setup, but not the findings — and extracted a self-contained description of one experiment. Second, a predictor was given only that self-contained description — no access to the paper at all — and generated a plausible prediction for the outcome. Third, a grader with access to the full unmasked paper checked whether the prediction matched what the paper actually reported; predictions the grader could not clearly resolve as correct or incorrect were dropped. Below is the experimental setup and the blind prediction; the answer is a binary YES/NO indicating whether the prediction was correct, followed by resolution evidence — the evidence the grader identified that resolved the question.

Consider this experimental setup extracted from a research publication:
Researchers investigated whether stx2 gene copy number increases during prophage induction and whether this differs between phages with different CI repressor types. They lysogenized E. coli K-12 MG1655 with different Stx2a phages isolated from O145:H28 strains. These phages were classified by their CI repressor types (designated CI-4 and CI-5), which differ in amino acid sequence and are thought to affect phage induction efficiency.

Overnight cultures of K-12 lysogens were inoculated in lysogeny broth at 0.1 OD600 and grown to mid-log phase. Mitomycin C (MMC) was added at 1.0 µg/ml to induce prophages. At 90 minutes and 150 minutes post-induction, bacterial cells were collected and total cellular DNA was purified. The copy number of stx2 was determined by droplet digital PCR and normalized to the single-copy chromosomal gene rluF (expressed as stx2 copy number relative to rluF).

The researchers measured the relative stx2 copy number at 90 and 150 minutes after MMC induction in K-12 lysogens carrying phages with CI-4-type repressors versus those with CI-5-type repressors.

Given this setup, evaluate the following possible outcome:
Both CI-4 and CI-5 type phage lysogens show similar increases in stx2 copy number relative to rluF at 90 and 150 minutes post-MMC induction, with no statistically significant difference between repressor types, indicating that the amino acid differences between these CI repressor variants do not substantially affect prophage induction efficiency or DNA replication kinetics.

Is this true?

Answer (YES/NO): NO